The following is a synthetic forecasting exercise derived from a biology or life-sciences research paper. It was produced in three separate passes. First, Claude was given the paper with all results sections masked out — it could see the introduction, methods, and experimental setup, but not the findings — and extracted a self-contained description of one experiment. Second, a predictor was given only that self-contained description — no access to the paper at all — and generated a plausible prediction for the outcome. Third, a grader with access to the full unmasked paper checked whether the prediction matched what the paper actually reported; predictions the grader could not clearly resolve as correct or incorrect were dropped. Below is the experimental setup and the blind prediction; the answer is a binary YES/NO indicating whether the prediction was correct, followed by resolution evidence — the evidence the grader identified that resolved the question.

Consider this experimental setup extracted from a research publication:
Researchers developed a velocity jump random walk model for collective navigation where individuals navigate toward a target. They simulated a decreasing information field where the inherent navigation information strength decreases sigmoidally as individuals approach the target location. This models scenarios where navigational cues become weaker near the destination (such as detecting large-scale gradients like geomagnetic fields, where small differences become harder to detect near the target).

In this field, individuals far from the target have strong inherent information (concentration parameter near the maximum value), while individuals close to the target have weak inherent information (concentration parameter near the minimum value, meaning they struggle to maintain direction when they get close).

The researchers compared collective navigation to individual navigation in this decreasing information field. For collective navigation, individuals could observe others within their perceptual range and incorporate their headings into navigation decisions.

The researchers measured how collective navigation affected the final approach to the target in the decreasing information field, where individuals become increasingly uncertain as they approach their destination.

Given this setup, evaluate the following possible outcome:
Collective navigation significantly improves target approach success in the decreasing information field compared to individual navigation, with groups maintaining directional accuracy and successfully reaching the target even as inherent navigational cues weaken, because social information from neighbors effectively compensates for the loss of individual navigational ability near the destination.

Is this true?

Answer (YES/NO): NO